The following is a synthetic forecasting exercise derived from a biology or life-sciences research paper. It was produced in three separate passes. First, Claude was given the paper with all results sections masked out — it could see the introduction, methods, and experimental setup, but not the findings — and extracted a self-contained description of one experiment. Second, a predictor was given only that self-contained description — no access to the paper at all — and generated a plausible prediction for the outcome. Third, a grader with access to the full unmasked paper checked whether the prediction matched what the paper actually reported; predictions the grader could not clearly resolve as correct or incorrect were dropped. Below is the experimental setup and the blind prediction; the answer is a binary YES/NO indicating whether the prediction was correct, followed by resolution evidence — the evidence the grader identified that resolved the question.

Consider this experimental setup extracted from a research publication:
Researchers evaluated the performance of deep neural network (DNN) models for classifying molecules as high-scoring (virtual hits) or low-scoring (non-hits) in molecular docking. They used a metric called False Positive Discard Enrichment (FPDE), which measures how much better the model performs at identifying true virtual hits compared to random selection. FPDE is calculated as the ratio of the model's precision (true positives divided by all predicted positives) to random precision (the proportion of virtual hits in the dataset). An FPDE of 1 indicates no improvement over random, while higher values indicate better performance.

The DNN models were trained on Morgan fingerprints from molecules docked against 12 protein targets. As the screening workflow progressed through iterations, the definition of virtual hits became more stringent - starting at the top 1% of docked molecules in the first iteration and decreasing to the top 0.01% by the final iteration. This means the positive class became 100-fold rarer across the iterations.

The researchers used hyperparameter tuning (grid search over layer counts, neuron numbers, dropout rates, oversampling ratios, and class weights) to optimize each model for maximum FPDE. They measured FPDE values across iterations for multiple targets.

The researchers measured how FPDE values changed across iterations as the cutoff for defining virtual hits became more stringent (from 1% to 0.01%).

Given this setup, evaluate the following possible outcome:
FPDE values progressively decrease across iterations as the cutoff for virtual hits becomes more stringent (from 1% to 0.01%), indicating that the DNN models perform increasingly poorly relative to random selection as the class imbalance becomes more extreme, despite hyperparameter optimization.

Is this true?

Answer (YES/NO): NO